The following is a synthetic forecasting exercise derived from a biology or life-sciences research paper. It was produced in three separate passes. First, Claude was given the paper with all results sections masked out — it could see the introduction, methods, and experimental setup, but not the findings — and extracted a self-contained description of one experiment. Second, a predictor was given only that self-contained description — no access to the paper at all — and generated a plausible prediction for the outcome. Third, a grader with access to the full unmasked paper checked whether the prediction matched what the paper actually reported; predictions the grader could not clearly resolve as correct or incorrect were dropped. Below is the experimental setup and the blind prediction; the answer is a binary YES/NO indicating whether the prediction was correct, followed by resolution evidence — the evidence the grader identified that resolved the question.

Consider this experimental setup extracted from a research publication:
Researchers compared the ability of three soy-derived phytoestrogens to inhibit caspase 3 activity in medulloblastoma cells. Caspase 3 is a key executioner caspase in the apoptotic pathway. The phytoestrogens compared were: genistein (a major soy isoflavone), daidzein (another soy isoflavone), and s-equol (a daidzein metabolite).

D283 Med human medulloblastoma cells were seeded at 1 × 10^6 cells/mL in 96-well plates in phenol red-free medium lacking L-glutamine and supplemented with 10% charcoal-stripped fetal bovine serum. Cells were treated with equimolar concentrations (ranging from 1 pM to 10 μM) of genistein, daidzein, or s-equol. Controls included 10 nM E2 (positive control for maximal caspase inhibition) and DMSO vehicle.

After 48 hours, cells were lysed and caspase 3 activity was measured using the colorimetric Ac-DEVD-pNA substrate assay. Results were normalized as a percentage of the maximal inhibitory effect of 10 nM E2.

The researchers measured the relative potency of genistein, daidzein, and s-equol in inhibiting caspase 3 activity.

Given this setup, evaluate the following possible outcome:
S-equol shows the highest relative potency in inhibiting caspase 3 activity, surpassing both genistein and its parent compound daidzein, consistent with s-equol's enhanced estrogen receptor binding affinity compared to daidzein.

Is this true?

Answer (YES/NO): NO